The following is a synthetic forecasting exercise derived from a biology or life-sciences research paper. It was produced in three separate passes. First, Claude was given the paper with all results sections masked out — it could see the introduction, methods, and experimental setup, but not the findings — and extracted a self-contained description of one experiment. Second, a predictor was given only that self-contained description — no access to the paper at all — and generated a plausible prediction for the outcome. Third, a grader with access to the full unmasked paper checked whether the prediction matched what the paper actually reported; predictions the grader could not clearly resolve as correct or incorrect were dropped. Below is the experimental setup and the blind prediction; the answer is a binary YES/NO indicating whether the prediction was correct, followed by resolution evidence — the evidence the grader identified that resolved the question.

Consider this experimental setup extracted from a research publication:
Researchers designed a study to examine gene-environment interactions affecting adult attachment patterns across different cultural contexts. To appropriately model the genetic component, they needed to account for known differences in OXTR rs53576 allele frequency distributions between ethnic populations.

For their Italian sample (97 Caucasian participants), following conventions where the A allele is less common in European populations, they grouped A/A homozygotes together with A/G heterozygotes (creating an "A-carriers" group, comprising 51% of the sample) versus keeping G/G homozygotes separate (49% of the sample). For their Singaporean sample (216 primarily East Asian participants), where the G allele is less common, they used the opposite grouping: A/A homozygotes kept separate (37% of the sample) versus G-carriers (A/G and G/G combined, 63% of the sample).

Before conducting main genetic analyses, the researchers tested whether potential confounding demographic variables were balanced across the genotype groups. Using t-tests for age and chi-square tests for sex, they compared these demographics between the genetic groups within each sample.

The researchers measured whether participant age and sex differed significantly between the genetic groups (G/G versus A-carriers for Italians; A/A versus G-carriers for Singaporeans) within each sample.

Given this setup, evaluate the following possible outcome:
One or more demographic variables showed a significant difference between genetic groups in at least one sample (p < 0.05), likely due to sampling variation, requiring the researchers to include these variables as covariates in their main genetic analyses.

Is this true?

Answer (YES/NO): NO